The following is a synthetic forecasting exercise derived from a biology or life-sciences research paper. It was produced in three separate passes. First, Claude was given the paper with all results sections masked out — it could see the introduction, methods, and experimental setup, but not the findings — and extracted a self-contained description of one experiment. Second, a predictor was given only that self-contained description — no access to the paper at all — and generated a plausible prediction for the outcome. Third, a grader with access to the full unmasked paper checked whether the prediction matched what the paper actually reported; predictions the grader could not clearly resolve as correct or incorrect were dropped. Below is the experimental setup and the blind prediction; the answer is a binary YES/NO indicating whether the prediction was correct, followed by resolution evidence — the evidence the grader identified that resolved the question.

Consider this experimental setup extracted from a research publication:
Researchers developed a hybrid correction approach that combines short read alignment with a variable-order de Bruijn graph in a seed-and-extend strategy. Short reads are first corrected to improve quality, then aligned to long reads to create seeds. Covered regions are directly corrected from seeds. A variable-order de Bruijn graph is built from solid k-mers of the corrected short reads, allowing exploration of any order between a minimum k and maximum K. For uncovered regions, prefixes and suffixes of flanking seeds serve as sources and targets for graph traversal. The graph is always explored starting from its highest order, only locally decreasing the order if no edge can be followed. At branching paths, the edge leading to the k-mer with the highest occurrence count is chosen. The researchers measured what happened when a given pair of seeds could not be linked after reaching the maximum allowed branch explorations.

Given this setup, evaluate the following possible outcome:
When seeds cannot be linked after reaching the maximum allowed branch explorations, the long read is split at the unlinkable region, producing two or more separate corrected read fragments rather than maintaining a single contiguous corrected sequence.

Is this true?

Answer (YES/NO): NO